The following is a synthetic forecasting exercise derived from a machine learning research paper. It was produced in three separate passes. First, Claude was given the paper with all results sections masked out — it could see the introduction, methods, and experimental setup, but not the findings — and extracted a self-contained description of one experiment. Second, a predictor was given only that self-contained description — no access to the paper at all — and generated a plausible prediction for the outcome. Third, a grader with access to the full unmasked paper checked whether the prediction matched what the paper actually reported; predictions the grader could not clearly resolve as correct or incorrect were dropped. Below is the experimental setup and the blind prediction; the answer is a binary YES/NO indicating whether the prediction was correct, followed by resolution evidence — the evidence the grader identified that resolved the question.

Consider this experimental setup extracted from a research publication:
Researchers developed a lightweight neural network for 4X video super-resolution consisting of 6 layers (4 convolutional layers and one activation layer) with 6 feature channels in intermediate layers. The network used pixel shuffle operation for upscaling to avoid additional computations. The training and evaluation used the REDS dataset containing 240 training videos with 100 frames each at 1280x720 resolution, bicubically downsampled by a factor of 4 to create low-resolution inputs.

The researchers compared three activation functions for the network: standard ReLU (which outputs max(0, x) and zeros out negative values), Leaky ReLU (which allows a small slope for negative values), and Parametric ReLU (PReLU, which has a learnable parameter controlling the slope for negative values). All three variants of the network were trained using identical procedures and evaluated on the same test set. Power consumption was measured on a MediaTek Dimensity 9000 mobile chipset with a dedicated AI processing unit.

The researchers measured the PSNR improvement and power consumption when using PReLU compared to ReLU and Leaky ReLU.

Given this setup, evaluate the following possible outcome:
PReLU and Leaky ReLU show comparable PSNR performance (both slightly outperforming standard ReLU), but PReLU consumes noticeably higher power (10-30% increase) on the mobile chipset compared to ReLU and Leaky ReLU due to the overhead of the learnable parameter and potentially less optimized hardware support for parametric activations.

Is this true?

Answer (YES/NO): NO